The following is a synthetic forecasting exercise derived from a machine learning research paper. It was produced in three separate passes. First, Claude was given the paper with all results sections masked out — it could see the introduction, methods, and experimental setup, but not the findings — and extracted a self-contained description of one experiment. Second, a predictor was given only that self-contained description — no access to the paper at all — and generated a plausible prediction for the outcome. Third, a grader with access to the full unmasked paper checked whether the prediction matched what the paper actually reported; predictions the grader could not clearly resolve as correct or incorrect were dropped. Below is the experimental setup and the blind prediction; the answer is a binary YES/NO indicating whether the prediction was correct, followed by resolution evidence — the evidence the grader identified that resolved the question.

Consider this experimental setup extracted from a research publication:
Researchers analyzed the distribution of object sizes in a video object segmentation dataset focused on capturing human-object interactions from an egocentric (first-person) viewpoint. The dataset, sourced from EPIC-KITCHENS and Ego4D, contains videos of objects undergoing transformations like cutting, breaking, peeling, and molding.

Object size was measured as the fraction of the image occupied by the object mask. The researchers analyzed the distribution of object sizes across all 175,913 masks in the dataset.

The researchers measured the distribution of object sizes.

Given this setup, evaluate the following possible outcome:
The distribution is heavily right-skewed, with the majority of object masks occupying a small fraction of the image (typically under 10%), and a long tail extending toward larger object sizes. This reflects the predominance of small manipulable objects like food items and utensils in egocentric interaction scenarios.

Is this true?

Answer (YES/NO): YES